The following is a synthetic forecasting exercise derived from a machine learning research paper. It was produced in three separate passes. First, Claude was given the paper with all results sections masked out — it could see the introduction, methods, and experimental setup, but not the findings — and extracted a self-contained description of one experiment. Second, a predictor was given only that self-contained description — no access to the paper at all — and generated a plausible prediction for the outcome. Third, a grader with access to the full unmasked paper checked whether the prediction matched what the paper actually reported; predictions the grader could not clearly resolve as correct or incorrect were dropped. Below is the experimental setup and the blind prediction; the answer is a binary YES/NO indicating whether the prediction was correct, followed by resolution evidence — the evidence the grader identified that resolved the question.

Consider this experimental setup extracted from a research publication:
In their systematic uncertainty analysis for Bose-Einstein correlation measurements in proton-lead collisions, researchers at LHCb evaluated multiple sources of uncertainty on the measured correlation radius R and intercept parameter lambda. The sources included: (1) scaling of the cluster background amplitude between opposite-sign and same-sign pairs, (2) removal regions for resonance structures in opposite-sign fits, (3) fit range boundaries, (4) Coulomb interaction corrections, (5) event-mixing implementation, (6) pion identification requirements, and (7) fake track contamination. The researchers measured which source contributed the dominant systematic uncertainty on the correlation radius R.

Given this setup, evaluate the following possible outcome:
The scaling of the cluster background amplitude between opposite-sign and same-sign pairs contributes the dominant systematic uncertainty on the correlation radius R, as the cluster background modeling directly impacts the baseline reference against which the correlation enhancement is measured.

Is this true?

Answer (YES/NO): YES